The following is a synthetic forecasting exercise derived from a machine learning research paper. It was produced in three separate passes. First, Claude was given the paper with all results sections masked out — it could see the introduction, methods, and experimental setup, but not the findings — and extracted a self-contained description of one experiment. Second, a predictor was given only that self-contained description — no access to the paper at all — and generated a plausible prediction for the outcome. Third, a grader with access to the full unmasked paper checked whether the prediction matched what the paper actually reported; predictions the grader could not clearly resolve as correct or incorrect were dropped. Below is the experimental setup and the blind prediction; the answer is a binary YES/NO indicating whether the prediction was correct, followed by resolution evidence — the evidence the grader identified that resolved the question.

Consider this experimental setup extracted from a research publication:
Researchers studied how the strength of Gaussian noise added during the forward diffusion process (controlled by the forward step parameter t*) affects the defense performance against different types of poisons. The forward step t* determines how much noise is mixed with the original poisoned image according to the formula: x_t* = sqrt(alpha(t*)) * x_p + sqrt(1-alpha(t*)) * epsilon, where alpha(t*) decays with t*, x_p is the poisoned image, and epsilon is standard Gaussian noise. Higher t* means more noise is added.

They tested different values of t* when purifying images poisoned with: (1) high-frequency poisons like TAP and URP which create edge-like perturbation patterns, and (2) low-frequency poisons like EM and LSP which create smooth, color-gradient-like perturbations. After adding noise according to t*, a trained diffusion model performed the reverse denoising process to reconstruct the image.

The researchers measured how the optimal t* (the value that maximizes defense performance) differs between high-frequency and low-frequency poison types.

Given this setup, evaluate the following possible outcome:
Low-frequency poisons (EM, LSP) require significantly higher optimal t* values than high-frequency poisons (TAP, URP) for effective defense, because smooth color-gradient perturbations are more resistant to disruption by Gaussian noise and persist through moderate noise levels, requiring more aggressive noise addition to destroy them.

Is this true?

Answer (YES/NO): YES